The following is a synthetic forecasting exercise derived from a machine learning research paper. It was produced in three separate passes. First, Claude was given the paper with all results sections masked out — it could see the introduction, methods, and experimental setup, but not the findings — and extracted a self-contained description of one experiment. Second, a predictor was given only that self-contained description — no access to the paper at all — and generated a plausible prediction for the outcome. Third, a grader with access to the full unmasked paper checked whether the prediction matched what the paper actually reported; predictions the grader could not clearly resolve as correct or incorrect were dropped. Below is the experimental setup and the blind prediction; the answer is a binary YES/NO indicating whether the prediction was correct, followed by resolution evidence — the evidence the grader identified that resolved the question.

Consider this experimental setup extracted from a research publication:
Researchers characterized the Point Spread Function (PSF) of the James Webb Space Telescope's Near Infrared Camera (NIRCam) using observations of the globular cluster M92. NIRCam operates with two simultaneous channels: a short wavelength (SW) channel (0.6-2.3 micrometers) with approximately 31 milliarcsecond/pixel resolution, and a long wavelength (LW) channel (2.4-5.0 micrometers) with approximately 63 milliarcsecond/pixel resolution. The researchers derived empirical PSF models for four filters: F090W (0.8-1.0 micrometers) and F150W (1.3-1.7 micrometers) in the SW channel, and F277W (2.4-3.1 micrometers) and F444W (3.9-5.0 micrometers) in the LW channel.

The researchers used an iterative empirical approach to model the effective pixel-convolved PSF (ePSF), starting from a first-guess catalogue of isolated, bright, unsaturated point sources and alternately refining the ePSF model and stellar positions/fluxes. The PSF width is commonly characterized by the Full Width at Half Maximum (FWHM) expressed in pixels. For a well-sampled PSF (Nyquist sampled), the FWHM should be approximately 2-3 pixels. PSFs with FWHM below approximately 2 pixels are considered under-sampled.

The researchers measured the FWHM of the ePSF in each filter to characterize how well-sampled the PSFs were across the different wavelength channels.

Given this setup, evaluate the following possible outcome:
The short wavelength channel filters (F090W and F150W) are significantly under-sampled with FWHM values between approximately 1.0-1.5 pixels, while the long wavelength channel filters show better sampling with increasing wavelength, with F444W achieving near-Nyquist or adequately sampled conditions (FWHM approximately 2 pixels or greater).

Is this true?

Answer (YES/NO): NO